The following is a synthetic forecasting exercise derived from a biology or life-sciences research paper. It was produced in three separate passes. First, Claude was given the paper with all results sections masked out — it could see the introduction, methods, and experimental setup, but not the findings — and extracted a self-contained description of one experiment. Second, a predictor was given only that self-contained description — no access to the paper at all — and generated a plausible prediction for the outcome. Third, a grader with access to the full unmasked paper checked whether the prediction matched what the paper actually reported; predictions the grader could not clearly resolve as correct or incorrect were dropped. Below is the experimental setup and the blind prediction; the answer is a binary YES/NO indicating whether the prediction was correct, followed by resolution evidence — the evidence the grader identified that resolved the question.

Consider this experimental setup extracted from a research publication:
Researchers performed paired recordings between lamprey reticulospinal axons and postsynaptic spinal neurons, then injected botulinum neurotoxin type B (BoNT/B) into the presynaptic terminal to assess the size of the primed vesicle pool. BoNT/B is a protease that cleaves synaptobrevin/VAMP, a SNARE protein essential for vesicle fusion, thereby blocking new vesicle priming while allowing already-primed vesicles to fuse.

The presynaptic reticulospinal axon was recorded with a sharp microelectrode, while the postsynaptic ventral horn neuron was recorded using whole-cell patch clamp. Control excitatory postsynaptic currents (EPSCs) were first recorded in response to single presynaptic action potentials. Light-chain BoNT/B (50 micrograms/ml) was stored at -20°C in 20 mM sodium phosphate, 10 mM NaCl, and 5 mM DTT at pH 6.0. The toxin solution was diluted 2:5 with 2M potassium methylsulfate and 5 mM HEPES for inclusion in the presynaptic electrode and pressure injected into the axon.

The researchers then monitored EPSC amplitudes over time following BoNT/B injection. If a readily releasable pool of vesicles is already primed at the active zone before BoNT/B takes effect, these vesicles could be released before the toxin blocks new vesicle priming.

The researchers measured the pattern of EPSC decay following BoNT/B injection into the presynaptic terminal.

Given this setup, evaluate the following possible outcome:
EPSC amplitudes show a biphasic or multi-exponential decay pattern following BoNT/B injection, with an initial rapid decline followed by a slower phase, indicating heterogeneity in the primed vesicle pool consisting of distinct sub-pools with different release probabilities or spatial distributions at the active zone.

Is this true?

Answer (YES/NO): NO